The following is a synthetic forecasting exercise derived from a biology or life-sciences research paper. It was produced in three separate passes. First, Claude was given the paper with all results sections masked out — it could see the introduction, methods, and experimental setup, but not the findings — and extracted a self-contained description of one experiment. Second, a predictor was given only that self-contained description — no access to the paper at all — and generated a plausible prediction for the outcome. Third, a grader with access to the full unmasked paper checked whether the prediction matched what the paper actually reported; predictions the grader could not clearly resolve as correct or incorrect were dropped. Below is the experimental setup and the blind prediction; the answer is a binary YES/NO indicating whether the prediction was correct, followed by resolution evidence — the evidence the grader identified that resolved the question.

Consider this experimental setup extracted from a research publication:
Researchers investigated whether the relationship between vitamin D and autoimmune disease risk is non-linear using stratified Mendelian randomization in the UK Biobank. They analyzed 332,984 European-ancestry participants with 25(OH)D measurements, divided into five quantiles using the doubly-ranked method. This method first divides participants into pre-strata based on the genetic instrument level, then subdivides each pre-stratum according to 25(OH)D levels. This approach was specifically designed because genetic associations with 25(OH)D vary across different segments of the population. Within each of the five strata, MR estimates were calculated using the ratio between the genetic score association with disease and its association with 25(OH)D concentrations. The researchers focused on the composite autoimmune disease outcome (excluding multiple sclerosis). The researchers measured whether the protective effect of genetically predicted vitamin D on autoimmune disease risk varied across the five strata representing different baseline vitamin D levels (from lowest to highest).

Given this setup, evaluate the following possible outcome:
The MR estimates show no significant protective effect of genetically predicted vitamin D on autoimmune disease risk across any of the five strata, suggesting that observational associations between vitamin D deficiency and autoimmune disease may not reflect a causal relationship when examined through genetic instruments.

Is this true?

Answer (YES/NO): NO